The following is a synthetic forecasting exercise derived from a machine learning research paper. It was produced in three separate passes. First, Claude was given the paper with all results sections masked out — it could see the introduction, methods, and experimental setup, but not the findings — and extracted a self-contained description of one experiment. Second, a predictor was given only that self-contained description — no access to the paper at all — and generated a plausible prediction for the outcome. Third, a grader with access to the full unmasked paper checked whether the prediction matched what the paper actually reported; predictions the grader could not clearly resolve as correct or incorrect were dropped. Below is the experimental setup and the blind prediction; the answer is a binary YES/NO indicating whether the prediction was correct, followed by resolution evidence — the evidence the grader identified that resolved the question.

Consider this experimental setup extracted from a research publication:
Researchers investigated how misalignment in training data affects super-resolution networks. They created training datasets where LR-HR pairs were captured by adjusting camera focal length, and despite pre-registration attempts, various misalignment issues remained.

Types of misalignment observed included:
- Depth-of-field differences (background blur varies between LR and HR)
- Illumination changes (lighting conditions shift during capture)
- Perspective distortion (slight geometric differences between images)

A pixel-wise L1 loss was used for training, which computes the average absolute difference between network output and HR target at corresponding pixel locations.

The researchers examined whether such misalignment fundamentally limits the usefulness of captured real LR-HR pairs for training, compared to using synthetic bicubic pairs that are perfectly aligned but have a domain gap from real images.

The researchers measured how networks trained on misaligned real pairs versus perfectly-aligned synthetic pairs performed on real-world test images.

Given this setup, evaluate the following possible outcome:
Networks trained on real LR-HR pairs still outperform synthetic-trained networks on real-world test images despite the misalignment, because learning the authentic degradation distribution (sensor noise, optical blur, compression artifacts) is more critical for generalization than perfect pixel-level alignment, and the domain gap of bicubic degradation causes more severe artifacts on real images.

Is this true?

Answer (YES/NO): NO